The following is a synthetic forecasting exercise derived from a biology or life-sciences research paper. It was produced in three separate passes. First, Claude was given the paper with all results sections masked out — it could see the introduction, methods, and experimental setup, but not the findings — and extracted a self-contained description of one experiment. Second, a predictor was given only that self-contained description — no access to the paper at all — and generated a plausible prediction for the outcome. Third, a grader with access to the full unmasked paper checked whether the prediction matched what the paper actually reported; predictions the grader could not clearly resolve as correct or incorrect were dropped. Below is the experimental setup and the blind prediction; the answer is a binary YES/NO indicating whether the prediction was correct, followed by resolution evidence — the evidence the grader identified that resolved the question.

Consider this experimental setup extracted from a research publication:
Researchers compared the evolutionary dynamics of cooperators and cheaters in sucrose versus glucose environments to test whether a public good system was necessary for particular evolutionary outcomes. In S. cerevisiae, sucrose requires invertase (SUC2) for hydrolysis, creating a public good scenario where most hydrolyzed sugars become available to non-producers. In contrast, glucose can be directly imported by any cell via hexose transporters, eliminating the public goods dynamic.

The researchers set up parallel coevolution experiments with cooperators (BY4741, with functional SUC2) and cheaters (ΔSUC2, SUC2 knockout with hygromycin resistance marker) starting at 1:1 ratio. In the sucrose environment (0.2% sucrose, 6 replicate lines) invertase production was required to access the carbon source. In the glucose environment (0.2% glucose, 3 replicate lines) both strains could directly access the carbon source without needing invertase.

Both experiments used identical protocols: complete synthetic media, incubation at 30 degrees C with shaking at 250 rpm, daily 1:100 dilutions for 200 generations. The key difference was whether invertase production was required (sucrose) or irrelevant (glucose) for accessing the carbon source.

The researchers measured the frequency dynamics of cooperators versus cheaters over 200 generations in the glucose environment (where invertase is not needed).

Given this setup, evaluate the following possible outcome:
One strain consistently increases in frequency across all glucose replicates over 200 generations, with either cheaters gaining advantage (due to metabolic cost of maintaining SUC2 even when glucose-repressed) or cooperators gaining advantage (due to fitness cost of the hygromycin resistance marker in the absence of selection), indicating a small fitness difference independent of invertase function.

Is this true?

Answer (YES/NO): NO